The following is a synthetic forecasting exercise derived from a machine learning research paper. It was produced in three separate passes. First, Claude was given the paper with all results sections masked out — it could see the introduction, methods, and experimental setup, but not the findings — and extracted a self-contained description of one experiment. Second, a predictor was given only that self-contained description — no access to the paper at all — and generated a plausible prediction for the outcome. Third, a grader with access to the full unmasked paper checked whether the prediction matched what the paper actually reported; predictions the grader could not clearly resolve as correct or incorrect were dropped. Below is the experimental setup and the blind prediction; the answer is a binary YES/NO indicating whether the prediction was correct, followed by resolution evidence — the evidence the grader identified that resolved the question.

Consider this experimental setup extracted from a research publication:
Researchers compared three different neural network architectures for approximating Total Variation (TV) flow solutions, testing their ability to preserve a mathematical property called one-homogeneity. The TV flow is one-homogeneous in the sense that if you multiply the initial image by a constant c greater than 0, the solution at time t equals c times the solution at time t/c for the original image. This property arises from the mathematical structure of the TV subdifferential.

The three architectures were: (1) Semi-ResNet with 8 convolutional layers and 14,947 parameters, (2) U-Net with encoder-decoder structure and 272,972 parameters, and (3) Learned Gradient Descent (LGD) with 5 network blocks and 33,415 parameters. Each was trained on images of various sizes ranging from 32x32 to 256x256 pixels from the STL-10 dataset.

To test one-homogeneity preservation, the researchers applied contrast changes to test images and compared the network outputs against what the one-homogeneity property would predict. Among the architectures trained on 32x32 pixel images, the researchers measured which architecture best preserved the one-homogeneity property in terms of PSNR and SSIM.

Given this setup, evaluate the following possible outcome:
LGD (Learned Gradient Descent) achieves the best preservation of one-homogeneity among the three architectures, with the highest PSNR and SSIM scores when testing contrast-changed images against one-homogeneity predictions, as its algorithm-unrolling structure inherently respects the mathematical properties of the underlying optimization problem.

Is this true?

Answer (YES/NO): NO